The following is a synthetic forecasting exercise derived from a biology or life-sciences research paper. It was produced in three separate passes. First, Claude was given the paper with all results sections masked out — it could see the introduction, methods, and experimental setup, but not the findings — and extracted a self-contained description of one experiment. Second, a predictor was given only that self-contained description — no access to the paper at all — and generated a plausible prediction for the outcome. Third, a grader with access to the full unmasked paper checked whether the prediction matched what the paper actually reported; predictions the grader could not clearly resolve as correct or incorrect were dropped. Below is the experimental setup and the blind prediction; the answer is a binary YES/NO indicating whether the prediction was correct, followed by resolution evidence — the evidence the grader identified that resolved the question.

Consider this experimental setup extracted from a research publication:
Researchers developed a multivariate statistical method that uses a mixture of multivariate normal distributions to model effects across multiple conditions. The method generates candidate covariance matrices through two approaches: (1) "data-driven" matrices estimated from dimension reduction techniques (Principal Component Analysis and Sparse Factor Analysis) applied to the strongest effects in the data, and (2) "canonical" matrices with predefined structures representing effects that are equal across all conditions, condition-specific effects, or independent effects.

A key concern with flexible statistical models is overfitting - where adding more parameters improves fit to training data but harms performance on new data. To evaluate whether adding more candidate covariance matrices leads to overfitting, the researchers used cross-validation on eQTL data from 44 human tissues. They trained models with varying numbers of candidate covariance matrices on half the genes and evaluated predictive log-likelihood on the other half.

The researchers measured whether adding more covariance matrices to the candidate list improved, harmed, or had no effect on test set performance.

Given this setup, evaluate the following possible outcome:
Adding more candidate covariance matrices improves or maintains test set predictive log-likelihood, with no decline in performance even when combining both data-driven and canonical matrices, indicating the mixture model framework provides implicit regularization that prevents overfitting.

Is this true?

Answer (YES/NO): YES